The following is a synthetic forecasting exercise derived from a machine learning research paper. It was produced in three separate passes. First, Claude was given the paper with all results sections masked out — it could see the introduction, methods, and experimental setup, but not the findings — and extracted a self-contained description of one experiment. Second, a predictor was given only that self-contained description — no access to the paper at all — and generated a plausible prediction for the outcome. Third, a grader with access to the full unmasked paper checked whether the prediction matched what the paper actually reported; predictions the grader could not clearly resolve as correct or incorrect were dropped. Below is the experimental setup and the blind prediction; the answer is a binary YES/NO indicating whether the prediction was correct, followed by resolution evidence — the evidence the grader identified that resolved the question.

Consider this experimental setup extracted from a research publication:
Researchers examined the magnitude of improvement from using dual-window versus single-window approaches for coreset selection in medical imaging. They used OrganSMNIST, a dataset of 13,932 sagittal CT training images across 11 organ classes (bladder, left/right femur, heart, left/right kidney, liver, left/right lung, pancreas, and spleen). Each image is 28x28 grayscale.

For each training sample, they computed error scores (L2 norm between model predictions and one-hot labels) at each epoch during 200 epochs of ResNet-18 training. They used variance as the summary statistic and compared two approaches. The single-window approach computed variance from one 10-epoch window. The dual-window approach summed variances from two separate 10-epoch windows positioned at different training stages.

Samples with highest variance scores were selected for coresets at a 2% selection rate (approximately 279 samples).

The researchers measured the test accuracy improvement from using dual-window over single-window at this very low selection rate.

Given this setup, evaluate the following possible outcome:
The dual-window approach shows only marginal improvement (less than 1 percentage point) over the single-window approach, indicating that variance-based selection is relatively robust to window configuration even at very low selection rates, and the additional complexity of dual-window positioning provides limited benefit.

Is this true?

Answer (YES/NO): NO